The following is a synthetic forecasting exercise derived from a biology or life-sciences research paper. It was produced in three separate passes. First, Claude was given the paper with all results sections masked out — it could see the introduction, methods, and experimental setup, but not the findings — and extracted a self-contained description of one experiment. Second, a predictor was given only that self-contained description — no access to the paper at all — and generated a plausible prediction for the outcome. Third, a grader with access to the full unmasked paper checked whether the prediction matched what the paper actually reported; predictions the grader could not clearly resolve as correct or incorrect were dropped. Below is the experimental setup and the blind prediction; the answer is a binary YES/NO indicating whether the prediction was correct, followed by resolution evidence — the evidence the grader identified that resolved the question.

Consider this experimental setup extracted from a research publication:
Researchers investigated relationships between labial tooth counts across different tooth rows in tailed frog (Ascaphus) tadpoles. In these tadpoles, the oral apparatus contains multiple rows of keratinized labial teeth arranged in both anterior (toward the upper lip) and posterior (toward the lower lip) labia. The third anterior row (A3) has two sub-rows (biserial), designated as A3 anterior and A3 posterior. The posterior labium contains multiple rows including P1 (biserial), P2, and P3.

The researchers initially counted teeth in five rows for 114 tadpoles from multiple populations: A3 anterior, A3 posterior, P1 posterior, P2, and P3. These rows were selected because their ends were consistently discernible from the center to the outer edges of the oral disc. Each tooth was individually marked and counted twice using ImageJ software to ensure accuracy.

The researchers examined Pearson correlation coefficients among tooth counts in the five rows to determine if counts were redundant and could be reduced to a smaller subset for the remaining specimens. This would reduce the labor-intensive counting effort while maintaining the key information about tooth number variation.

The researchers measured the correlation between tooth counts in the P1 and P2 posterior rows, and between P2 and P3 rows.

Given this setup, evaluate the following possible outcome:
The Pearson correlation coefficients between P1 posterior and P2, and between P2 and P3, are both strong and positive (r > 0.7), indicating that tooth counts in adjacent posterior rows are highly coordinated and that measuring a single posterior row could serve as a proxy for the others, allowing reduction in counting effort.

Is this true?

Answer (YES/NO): YES